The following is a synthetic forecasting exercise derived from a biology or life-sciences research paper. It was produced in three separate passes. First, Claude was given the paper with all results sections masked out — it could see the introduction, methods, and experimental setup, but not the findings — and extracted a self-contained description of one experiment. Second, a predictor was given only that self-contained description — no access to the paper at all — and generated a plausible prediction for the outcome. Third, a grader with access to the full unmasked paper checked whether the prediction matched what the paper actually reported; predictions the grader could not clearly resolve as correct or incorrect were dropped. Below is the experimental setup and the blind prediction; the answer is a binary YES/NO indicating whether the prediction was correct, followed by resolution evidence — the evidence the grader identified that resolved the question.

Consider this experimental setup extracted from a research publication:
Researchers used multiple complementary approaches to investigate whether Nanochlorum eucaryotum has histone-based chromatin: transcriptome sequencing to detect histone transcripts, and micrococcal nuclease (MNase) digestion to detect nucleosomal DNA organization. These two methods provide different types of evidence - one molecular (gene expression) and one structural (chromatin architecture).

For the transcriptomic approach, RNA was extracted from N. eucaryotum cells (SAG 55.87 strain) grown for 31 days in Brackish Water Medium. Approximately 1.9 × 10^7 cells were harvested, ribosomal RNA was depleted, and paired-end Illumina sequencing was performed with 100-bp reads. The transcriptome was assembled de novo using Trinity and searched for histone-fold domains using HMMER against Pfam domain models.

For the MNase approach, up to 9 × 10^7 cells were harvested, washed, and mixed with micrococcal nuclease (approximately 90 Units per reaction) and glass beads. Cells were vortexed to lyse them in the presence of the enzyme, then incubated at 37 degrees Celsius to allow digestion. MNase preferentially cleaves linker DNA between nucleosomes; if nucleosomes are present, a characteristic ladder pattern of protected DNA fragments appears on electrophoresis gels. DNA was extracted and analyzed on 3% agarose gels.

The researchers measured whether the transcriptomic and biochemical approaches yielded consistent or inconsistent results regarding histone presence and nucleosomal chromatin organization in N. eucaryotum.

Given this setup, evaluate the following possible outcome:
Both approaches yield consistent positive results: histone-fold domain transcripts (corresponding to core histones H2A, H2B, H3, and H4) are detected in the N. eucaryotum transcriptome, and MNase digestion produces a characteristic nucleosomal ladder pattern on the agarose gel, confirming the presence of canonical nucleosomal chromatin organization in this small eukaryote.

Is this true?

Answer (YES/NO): YES